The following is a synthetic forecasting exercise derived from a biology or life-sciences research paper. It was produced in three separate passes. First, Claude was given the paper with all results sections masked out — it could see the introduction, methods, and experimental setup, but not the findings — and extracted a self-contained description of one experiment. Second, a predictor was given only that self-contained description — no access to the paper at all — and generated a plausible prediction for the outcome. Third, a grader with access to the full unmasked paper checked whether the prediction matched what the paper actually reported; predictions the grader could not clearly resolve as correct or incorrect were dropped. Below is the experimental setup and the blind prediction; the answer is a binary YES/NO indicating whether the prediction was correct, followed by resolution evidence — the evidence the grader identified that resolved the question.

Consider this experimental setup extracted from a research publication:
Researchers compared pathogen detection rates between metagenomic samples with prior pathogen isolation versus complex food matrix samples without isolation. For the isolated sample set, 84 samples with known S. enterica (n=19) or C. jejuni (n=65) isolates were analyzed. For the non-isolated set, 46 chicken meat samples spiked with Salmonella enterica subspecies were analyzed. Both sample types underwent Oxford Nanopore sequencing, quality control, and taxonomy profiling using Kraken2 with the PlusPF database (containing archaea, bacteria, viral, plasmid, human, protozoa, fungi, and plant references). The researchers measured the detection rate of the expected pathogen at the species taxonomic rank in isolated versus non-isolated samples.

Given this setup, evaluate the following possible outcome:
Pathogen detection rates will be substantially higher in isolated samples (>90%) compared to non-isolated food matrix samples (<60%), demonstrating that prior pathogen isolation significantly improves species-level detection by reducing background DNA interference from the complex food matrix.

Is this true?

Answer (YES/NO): NO